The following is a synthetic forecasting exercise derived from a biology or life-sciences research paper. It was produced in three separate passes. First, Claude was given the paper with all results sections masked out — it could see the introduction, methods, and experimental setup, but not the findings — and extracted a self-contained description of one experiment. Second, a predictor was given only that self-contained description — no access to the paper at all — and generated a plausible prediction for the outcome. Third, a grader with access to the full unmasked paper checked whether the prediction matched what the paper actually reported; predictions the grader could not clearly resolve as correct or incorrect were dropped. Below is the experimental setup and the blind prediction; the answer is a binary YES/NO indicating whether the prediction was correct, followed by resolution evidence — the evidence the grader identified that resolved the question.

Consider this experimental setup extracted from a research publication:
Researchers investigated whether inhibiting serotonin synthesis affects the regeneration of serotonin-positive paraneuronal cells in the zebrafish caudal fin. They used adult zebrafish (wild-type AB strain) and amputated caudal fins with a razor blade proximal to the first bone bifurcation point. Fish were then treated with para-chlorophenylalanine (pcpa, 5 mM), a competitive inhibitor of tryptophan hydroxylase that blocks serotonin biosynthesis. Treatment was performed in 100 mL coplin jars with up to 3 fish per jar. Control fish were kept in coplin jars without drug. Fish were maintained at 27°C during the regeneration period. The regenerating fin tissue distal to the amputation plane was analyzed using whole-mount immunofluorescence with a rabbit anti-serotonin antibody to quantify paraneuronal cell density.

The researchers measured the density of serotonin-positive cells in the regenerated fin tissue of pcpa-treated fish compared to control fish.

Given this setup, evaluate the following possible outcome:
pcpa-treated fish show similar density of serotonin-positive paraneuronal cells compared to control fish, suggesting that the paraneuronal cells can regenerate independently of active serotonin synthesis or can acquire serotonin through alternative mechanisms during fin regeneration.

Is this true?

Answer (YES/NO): NO